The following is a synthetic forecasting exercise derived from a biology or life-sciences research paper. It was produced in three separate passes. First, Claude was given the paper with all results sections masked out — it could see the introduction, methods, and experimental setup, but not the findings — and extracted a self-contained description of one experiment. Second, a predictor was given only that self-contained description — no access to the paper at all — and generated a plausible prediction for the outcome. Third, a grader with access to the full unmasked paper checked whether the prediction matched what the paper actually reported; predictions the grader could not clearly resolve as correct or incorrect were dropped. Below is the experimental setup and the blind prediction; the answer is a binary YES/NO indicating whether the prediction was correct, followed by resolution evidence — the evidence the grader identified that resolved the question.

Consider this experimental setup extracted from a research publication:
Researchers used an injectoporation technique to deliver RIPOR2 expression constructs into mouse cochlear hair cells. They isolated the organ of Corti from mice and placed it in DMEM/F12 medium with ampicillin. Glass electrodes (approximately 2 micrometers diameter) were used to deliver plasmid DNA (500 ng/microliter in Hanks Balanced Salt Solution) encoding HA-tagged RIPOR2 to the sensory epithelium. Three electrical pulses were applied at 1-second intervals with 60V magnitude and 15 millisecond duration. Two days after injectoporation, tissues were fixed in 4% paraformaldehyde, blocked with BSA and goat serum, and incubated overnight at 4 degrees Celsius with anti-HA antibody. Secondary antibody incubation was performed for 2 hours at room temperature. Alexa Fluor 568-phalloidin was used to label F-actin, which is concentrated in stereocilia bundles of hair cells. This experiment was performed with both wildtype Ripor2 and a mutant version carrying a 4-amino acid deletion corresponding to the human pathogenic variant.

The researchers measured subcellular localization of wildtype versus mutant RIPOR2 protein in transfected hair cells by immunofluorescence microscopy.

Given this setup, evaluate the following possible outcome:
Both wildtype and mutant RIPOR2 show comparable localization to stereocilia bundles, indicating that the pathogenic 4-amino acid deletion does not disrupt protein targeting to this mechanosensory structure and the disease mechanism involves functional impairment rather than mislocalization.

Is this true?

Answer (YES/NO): NO